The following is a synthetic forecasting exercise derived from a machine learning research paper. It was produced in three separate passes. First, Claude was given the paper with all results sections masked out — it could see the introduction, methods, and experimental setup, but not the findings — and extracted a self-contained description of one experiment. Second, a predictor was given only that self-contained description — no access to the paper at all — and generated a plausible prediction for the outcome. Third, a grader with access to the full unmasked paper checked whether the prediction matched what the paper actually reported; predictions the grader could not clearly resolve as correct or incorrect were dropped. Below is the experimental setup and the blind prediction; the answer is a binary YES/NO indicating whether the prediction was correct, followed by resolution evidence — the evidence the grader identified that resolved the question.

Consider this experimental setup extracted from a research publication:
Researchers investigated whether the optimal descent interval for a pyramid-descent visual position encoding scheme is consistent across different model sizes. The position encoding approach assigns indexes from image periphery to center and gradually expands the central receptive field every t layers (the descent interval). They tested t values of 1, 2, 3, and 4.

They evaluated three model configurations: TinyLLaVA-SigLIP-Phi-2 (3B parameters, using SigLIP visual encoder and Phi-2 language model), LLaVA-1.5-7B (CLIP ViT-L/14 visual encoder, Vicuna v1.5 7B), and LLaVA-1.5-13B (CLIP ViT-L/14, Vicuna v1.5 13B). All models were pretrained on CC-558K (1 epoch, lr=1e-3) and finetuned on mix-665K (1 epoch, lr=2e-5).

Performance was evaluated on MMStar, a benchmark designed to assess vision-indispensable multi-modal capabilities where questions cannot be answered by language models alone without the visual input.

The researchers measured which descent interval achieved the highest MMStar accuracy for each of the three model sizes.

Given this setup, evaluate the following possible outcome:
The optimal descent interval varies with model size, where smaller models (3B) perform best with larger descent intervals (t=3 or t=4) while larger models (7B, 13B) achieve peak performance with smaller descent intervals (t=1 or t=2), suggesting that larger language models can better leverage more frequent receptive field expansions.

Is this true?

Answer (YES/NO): NO